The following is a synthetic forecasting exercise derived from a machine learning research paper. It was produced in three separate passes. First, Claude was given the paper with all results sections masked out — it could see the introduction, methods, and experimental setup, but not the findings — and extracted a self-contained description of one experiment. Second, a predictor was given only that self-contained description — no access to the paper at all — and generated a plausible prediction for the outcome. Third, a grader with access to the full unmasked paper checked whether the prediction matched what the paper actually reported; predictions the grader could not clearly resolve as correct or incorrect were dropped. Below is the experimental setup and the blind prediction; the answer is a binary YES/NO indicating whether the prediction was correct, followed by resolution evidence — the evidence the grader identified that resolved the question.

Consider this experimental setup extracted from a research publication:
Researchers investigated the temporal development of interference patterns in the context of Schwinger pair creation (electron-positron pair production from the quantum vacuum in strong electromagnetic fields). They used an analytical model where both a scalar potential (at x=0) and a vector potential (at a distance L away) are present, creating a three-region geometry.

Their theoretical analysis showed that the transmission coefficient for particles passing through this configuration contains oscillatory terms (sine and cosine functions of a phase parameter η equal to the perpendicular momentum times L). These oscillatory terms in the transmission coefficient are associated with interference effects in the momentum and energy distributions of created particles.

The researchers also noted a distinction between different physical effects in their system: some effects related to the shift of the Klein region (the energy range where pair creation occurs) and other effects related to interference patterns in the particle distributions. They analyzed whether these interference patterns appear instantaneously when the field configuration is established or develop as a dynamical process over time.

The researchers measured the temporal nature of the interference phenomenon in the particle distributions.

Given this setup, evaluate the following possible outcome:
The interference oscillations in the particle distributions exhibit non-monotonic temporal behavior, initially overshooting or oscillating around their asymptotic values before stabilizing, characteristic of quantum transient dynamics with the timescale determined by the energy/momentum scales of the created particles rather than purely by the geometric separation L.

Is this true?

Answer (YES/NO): NO